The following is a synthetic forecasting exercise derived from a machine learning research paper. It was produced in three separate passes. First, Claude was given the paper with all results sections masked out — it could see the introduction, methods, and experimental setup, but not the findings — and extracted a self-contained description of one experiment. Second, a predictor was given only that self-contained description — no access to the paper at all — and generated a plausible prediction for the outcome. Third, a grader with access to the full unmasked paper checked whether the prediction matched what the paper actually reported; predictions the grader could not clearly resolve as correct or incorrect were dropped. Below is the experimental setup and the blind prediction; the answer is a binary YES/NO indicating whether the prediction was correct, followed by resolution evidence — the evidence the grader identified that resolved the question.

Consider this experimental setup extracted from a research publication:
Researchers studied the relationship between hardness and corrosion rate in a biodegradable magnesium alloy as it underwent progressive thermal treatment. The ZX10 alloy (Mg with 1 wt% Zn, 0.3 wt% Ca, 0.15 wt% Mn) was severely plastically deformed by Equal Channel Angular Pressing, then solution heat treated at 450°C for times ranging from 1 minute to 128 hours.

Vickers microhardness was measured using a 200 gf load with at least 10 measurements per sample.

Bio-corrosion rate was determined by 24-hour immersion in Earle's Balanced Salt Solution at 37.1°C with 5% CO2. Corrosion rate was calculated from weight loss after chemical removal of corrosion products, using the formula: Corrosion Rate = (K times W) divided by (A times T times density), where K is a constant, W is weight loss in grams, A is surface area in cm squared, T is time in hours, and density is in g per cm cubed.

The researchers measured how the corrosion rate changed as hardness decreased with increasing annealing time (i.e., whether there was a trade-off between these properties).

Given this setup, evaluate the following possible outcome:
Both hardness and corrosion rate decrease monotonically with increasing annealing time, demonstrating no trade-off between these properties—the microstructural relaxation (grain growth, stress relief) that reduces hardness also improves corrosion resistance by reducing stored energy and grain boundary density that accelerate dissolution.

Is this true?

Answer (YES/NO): NO